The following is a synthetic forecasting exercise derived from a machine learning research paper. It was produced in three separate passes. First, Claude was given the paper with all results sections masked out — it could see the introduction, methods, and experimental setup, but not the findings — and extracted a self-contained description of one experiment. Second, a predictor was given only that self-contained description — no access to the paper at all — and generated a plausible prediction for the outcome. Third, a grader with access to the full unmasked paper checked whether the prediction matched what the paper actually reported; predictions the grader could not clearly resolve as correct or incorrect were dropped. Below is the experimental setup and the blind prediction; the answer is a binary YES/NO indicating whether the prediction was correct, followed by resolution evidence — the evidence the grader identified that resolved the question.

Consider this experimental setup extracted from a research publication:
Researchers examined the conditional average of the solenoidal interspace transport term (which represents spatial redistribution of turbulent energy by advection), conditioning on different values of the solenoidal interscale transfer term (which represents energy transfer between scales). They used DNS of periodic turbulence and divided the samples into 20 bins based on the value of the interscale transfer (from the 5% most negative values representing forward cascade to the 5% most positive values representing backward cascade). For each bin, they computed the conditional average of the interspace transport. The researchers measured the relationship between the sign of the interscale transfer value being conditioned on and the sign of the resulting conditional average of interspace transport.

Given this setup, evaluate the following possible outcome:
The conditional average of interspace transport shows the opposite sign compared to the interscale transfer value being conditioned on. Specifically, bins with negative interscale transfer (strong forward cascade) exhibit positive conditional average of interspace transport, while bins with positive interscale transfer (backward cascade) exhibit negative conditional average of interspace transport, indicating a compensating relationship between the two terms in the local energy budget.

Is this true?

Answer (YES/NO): YES